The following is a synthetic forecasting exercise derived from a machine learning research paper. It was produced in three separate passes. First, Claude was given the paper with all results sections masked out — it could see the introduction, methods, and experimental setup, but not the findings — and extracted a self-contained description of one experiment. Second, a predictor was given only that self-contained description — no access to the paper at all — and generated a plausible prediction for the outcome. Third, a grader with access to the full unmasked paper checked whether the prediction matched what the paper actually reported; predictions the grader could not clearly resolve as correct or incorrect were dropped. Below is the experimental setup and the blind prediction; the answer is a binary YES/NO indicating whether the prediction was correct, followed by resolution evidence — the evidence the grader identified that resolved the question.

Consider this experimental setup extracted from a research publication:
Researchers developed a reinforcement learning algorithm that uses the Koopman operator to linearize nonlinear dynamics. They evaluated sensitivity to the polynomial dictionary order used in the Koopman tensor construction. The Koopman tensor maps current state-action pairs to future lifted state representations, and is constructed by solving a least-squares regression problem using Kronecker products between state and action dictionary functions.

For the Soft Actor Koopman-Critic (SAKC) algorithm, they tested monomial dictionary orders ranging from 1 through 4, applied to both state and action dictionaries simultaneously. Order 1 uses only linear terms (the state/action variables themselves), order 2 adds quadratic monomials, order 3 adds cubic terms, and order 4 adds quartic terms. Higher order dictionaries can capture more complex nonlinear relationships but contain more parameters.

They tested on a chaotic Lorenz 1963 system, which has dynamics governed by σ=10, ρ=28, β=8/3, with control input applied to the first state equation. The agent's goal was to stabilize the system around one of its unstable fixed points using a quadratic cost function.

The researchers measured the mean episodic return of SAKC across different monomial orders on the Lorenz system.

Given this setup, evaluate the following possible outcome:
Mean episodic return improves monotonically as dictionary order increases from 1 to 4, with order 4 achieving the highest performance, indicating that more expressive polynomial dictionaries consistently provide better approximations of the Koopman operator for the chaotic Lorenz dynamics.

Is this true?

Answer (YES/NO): NO